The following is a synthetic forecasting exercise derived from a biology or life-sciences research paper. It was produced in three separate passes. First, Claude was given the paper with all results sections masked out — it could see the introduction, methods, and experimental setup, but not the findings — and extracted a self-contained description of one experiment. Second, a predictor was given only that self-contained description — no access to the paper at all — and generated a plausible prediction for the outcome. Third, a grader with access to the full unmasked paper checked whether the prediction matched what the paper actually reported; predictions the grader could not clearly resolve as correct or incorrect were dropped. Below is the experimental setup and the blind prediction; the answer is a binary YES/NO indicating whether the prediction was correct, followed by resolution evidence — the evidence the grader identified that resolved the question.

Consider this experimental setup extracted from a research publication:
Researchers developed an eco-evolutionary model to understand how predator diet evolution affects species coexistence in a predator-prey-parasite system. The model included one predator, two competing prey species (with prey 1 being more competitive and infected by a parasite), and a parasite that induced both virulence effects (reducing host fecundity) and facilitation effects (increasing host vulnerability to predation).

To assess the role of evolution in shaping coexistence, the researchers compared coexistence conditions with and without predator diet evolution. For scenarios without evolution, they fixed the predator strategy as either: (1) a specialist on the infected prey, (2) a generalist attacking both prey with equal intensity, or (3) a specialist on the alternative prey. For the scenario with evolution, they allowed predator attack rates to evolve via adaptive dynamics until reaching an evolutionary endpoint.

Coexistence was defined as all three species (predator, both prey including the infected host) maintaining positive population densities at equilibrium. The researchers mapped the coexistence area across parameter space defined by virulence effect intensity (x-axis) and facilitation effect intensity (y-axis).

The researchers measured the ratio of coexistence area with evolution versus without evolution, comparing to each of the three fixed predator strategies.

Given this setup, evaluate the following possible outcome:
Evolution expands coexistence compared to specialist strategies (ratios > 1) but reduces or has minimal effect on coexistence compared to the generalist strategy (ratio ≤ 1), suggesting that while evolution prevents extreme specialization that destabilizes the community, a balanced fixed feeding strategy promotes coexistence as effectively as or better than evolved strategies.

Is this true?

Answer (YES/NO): NO